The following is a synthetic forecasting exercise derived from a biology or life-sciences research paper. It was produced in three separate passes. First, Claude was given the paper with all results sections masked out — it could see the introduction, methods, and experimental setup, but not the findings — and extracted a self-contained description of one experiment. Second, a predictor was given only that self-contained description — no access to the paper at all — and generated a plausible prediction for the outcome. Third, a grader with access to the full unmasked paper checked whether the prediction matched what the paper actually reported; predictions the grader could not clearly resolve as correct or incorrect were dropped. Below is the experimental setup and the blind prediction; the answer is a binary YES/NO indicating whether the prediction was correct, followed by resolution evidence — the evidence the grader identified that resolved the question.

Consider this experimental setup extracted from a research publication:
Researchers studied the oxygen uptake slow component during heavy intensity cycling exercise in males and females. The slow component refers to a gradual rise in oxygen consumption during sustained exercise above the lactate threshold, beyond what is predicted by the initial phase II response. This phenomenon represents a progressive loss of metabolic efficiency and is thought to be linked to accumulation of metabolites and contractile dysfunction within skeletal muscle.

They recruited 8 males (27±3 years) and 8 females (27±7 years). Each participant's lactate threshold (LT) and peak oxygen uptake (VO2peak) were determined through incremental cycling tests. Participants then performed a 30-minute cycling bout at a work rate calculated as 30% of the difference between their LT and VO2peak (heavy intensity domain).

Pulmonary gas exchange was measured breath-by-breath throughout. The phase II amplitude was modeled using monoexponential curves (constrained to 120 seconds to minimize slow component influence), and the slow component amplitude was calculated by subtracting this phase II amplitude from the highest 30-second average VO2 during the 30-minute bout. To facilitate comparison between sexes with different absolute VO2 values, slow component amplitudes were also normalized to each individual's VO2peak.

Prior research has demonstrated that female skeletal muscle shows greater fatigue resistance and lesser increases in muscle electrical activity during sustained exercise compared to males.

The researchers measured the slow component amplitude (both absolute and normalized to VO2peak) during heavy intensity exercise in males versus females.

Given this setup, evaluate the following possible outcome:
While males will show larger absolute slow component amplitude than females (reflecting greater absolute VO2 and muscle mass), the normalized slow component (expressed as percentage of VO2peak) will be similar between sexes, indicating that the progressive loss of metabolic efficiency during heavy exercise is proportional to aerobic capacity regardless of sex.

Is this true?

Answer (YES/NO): YES